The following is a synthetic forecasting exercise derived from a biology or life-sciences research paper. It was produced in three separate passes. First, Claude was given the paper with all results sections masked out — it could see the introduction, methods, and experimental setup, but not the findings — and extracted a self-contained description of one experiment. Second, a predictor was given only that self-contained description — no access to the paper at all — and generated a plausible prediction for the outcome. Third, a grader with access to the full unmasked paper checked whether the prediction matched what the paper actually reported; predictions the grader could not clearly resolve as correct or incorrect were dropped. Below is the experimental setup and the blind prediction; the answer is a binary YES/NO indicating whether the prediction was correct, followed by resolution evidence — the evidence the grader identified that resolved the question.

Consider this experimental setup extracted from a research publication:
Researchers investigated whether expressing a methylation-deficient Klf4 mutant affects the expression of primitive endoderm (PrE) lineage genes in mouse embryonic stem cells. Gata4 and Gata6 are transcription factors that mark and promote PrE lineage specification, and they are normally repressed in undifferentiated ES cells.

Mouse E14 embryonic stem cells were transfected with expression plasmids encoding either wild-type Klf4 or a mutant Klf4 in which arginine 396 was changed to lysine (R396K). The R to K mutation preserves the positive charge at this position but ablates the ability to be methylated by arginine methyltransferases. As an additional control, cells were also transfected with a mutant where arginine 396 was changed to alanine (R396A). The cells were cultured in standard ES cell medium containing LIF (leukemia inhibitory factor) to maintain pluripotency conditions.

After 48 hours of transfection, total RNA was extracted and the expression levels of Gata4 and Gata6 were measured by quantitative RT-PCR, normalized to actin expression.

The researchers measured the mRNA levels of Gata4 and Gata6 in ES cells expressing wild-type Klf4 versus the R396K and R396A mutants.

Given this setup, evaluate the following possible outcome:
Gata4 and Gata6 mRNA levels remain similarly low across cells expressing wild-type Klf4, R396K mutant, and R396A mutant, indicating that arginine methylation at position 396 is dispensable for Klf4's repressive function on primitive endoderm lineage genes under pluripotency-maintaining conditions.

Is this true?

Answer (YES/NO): NO